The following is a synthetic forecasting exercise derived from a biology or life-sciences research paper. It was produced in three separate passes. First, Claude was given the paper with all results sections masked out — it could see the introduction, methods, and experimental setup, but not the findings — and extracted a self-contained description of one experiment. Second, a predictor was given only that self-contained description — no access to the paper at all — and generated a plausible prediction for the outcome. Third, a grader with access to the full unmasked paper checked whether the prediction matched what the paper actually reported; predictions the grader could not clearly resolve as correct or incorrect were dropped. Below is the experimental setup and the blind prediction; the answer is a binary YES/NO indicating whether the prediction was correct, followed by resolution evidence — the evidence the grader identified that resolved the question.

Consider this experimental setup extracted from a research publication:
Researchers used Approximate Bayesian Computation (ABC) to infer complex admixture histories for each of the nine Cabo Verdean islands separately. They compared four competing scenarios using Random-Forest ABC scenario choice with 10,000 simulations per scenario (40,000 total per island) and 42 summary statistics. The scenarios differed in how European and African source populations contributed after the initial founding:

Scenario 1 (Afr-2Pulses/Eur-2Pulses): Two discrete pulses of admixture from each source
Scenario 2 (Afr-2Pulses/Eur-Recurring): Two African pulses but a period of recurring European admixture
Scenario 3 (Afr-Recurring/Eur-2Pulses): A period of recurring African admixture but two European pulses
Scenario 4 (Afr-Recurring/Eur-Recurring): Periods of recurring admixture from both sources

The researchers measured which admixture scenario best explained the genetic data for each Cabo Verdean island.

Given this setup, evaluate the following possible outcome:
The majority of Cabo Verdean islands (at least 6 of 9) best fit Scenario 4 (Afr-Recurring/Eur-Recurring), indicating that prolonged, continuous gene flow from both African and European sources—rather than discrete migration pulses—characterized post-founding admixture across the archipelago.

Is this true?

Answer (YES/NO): NO